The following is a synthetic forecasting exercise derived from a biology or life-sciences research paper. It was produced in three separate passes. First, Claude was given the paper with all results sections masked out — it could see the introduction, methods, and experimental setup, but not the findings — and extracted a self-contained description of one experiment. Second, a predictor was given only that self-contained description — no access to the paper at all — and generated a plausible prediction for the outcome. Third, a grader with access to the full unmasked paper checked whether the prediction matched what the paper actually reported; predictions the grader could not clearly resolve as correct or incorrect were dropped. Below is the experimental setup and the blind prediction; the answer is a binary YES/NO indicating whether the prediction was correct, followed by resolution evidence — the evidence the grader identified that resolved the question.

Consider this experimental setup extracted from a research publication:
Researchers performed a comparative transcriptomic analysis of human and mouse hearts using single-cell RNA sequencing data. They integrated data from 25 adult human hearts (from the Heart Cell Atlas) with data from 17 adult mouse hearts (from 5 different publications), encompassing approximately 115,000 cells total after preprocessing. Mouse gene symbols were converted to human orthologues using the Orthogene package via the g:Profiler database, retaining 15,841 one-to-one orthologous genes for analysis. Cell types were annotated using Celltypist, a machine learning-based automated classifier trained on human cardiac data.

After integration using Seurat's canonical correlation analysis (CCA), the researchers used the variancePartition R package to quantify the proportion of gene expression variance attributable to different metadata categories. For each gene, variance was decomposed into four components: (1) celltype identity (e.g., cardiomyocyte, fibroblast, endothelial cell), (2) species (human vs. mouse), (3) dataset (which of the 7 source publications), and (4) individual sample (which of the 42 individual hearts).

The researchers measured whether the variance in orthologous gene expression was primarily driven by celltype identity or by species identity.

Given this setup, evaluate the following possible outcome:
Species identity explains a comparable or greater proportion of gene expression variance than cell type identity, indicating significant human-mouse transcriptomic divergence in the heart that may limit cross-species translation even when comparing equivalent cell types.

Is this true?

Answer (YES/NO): NO